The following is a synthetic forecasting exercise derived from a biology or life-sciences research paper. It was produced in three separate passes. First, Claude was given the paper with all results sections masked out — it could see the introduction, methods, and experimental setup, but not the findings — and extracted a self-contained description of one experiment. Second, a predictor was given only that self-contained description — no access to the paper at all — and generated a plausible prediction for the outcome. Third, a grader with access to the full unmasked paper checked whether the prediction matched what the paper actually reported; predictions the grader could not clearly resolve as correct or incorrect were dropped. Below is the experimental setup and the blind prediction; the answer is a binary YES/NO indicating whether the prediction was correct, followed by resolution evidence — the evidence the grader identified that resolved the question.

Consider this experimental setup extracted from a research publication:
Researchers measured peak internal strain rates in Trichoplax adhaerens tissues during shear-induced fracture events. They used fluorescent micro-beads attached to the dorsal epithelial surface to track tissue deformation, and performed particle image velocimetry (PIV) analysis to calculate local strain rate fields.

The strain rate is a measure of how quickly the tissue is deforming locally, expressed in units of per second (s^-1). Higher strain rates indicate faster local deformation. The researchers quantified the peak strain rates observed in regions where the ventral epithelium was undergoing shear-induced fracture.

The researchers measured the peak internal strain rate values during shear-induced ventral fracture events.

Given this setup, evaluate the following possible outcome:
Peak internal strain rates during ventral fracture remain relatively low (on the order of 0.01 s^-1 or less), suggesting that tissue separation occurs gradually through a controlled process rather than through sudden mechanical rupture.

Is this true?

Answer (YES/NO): NO